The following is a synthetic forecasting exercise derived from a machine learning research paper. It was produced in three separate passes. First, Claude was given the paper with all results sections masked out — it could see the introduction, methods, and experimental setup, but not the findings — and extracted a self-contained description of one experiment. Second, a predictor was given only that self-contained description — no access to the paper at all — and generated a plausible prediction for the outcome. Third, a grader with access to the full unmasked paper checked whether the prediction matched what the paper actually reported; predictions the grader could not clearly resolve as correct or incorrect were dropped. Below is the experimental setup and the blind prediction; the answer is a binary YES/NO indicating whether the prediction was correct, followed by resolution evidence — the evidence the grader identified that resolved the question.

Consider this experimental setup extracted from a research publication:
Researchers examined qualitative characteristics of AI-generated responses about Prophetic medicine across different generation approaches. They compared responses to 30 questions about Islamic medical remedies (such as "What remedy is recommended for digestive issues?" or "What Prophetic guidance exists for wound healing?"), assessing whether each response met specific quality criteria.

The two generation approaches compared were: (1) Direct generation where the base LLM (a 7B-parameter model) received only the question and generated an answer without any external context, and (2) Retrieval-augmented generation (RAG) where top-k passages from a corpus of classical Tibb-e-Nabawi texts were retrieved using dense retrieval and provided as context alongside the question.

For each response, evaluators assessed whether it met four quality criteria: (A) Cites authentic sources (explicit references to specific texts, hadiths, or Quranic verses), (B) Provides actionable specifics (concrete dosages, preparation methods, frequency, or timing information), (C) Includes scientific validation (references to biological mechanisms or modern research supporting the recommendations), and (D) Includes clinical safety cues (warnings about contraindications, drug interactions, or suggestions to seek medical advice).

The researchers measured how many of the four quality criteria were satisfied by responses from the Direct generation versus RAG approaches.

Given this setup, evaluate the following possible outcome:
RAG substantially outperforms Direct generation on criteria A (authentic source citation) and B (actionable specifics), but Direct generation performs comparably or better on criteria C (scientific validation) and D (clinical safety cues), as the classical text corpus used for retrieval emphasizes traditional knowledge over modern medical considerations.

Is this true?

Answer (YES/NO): YES